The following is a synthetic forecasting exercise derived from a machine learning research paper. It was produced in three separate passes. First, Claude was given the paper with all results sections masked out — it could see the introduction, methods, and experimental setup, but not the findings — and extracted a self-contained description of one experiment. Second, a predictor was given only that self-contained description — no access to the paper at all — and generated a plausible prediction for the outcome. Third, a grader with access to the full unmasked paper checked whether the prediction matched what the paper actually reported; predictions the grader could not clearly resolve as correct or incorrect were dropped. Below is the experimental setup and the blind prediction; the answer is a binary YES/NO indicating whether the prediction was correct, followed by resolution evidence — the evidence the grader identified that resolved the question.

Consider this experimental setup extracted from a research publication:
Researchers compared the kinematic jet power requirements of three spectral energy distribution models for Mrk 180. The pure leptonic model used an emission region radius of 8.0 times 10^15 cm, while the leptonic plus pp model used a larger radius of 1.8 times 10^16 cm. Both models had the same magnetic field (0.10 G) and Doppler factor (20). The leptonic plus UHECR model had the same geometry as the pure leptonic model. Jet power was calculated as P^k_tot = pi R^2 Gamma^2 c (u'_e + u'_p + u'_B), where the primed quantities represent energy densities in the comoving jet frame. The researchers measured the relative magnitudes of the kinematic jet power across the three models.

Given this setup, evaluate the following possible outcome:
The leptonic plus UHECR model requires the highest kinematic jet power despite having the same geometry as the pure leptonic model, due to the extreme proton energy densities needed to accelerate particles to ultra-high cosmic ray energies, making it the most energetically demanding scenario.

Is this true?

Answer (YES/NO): NO